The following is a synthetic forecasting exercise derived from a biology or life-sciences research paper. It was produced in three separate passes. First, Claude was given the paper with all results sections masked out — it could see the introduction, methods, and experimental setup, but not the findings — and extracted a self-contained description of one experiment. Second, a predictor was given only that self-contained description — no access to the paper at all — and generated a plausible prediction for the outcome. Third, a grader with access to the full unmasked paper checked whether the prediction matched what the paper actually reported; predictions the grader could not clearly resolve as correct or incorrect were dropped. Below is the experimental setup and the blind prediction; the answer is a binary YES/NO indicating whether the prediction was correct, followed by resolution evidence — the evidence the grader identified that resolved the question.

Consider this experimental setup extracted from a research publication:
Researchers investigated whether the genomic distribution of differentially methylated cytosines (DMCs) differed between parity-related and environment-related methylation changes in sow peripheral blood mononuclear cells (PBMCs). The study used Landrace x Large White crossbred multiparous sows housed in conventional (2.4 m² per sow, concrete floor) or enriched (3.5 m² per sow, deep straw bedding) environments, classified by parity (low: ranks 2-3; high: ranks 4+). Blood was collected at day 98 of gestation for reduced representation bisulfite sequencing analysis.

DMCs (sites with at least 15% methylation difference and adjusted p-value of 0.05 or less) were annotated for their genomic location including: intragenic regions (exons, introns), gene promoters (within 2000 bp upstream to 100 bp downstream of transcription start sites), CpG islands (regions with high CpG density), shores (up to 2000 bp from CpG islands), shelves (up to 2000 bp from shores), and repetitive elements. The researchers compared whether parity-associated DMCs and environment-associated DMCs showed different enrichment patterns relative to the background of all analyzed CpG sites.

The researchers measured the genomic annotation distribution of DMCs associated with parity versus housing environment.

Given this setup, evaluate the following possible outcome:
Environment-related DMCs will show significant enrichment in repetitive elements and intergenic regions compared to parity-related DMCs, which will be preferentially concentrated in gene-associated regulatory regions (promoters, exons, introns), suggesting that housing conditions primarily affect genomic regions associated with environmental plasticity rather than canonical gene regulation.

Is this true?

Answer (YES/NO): NO